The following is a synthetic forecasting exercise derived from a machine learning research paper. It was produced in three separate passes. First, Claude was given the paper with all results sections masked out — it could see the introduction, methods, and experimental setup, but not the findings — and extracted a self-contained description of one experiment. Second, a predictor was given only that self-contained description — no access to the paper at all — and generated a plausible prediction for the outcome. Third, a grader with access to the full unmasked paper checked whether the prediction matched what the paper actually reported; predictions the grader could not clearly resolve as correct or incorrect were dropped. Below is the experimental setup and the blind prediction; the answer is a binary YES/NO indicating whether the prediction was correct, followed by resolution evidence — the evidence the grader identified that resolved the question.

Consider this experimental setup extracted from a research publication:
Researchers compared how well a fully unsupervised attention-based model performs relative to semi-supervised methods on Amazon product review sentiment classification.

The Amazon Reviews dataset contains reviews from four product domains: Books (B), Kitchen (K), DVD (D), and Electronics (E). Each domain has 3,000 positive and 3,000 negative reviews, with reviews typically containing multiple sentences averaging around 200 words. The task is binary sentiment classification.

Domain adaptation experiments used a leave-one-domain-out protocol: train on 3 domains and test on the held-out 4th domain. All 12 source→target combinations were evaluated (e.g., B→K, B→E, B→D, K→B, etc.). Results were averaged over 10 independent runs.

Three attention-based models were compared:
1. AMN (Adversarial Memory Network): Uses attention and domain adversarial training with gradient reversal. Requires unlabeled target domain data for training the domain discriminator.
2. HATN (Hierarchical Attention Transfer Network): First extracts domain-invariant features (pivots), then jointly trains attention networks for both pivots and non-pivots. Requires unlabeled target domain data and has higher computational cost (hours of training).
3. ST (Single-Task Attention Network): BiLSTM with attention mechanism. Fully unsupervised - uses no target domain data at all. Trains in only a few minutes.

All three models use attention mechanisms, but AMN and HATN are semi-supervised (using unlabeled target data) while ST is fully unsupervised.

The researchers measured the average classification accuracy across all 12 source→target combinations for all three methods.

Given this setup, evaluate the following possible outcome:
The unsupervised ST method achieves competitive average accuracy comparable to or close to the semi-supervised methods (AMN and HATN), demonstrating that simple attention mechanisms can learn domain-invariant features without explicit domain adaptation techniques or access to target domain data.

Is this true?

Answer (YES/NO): YES